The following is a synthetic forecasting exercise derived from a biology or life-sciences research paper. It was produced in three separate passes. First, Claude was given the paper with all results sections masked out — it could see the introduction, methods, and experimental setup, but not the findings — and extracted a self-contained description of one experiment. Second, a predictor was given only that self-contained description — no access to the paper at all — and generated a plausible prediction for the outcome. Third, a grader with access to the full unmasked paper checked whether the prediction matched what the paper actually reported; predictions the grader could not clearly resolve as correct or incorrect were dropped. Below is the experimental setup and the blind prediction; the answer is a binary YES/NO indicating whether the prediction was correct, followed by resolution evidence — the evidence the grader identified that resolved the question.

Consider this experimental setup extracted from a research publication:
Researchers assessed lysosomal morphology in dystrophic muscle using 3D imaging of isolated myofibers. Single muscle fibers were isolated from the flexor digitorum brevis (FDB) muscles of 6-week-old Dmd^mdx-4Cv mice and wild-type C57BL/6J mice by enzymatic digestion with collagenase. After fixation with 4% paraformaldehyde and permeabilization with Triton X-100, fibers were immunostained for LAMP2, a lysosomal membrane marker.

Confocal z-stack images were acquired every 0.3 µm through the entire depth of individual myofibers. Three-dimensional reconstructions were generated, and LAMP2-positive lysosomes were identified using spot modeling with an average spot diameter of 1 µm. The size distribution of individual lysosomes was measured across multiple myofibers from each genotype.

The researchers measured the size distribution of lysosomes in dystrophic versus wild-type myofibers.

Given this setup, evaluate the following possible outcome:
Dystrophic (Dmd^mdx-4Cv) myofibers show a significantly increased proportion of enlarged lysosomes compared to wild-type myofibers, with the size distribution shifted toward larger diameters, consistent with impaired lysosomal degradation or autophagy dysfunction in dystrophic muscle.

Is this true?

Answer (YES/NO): NO